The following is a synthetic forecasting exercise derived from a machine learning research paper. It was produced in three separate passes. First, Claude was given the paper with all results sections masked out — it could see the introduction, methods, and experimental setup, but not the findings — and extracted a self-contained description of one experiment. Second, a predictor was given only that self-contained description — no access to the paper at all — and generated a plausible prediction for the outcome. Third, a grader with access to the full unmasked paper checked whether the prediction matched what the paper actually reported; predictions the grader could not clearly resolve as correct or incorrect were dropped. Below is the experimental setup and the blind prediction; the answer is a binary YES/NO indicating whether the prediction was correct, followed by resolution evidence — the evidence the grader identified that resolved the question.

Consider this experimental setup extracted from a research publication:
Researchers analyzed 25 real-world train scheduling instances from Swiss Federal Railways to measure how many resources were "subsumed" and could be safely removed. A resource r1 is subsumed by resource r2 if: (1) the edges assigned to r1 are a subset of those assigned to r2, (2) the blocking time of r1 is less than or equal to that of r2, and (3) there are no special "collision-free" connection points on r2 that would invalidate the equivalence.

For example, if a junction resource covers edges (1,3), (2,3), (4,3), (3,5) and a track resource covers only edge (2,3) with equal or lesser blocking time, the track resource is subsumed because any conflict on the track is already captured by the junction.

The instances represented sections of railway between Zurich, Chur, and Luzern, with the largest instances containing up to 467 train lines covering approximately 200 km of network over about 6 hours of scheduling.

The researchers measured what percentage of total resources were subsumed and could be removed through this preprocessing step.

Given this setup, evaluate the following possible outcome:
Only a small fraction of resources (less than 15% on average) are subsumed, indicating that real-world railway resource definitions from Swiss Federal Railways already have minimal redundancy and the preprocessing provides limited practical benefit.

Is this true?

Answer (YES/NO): NO